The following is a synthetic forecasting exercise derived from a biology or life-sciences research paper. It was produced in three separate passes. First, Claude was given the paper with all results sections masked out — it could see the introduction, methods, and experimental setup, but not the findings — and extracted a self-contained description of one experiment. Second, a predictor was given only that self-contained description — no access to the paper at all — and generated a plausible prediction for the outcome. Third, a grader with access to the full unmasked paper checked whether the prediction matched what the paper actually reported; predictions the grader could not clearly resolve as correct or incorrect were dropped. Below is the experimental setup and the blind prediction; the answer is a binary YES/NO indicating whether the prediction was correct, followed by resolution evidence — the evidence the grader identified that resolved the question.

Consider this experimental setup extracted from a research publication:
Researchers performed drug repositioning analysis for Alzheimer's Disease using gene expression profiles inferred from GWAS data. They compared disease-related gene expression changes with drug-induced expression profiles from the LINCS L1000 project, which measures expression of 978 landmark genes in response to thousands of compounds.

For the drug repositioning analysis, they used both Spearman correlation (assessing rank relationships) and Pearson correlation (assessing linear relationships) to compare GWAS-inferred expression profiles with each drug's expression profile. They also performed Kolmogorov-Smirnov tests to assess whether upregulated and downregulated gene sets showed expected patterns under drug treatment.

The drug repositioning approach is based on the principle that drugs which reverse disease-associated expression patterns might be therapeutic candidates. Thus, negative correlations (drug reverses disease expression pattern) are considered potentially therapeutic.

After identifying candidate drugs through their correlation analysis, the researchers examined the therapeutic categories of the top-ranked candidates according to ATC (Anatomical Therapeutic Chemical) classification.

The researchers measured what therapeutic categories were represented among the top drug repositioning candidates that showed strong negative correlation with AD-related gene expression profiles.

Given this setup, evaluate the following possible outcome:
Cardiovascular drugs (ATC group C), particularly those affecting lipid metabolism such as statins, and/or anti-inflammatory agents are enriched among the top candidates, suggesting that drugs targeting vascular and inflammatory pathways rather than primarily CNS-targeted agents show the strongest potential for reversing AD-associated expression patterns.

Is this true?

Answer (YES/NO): NO